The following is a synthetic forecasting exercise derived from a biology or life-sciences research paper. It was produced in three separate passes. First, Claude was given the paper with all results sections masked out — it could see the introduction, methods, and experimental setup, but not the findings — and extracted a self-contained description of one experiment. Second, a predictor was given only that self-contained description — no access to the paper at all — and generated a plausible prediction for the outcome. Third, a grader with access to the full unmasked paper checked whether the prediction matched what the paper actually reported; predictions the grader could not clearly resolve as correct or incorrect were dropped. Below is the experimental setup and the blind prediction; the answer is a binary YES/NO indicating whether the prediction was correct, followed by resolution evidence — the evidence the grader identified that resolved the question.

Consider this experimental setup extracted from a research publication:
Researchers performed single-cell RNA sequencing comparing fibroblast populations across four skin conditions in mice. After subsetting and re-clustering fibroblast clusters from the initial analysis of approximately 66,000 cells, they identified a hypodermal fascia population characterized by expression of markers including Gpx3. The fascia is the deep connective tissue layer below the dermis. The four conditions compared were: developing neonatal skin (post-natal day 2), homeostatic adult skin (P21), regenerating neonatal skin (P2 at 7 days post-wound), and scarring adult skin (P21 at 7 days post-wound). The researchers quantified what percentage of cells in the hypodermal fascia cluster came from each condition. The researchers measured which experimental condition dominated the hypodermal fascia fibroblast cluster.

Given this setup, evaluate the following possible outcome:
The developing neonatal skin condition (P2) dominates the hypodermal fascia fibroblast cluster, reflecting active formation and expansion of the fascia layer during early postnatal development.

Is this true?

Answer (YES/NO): NO